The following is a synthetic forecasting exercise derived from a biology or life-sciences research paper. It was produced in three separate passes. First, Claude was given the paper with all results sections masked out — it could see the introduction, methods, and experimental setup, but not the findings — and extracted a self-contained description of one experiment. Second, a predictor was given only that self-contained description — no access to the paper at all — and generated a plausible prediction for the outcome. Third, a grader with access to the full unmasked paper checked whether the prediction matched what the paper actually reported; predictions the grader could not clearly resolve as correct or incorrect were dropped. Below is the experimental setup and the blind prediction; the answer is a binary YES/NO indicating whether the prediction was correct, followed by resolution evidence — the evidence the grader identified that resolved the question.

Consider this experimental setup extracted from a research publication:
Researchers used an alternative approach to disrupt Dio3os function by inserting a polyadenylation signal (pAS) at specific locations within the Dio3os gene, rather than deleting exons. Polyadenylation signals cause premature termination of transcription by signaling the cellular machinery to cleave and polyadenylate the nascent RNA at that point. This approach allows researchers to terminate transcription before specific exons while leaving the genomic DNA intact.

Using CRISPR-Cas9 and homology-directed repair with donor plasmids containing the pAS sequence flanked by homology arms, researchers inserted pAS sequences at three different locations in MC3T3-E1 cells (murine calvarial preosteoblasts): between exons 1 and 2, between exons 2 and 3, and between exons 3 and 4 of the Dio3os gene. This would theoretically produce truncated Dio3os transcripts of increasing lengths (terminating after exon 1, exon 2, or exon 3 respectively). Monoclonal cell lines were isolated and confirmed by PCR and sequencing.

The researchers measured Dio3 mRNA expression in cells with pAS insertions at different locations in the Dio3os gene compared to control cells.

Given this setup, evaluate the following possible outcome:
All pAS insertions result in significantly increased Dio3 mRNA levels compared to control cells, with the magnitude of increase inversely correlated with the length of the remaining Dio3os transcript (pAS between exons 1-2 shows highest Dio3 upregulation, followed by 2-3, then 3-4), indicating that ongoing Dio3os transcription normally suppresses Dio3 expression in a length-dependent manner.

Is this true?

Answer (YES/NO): NO